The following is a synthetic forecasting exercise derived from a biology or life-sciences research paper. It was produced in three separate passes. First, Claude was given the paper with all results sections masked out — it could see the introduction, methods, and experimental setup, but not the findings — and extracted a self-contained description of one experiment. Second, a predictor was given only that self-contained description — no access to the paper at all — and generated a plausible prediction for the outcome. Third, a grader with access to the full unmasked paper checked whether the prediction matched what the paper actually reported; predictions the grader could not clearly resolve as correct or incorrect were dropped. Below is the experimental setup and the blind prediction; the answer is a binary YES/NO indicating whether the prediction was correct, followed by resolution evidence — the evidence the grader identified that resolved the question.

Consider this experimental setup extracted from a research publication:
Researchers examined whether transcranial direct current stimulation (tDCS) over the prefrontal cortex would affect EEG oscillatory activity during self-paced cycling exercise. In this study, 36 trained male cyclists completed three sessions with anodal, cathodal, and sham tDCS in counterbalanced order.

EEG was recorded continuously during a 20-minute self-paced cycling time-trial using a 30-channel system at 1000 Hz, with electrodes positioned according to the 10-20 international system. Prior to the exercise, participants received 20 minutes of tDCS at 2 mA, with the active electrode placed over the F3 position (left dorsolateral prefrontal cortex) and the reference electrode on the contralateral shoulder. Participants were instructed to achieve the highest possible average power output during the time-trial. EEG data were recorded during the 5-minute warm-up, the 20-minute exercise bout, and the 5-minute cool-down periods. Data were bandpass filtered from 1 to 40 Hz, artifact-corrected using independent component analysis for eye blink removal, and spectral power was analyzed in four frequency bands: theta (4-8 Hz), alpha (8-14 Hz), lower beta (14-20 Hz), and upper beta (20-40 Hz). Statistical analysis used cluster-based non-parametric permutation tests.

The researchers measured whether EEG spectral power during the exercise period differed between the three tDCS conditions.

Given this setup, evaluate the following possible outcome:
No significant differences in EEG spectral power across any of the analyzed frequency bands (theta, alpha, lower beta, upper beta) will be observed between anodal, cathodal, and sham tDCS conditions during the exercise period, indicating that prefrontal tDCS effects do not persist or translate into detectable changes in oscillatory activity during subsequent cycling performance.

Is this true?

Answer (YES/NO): YES